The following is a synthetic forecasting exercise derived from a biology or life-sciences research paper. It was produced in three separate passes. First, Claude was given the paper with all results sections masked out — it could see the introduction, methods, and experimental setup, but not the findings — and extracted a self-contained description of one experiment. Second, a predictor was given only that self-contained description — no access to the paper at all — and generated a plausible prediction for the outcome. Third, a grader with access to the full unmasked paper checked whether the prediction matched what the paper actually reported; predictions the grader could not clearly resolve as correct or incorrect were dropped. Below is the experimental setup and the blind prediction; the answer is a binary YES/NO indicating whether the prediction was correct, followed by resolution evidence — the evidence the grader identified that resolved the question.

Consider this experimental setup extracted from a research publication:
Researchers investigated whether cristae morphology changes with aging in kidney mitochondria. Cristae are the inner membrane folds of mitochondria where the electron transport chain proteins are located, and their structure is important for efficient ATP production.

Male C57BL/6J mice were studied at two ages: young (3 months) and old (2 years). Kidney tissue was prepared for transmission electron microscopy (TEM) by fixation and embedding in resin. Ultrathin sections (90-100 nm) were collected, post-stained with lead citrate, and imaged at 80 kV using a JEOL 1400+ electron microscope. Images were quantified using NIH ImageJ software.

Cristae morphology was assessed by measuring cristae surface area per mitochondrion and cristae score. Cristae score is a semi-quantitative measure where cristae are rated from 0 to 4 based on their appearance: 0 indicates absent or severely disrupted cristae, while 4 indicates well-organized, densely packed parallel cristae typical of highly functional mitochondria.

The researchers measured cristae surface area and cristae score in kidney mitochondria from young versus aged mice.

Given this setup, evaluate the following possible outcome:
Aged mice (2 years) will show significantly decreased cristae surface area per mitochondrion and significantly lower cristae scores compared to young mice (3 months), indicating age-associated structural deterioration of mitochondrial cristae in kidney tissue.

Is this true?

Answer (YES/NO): NO